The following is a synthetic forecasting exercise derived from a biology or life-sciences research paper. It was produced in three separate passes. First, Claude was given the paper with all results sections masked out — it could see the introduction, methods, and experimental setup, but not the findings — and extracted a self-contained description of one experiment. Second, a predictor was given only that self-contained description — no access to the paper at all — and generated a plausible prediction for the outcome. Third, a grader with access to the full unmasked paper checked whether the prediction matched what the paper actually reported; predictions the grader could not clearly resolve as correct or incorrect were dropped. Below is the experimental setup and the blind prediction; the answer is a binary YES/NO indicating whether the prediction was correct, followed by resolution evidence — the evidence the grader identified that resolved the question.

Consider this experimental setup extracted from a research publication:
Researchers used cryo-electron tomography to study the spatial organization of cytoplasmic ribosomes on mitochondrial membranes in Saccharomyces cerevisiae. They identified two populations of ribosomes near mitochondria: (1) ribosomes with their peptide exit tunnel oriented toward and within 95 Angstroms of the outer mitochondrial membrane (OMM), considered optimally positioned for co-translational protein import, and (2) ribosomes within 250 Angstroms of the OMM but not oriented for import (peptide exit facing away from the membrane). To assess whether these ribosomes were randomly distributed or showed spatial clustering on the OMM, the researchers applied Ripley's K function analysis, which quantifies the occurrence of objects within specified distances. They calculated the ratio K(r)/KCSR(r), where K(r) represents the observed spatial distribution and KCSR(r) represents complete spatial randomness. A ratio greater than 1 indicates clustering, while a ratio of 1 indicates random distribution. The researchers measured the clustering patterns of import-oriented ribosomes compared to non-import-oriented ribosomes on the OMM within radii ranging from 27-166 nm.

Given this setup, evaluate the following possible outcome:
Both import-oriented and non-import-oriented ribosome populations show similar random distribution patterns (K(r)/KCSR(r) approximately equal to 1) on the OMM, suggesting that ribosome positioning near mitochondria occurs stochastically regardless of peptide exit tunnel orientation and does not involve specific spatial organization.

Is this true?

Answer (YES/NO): NO